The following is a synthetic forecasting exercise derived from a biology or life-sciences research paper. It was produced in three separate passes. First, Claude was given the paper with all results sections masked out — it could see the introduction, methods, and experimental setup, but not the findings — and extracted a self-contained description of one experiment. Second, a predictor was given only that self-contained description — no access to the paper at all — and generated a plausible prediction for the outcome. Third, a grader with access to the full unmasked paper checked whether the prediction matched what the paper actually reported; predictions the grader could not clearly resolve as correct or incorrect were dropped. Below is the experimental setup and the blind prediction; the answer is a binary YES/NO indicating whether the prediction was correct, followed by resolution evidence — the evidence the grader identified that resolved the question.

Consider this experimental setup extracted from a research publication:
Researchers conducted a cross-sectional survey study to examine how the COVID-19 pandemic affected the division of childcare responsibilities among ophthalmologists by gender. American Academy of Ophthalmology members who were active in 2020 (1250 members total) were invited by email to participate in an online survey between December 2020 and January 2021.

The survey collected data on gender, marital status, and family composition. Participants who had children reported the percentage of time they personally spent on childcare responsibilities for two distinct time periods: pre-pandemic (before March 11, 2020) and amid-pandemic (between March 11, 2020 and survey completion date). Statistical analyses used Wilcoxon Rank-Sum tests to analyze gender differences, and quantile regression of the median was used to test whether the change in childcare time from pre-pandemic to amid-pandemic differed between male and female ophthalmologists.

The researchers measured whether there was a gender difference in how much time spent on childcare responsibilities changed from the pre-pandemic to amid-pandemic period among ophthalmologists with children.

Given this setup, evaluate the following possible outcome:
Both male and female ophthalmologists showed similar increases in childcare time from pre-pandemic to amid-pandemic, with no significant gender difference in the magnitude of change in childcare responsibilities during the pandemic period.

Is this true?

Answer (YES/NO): NO